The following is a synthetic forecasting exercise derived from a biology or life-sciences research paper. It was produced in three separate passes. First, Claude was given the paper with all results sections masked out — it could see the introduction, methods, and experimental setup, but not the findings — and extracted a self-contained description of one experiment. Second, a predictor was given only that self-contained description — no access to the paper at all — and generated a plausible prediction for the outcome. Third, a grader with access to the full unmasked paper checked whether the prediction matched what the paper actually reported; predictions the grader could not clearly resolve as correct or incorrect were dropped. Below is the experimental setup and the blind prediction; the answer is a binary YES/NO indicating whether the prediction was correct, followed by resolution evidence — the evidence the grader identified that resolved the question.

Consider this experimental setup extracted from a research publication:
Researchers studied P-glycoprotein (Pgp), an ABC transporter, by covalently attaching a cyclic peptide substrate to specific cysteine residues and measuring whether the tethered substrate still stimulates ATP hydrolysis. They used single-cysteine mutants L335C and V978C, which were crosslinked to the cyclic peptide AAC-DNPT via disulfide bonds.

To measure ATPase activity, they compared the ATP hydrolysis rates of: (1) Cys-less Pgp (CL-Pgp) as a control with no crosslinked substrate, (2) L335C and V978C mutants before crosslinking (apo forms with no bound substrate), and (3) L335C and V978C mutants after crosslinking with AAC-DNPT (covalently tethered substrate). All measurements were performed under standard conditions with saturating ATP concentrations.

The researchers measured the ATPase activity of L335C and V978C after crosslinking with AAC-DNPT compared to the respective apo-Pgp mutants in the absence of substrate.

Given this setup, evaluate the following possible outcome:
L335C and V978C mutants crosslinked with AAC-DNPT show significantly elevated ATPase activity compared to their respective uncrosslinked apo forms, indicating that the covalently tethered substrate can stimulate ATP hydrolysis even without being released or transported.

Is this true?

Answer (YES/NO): YES